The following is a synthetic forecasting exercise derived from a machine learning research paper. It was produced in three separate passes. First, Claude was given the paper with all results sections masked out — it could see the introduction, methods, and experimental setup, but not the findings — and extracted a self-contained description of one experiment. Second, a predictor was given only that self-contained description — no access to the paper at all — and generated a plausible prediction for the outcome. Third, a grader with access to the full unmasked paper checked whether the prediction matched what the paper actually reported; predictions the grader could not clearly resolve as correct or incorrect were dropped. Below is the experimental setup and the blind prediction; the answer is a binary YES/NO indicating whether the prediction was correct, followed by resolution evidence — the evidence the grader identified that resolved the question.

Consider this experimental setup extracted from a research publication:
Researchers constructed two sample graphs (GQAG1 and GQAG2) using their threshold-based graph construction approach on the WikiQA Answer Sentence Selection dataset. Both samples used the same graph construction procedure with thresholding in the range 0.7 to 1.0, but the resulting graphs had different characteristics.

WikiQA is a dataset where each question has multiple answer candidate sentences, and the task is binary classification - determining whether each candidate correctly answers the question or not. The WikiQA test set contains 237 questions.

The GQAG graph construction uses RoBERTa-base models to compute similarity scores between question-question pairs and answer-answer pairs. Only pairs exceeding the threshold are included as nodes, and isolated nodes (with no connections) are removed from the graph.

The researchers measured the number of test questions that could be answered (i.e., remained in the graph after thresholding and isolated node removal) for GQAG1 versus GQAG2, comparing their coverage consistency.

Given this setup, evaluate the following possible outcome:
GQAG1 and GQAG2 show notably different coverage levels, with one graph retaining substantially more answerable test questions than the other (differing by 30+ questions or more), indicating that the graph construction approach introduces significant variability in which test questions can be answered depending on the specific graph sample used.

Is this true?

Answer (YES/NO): NO